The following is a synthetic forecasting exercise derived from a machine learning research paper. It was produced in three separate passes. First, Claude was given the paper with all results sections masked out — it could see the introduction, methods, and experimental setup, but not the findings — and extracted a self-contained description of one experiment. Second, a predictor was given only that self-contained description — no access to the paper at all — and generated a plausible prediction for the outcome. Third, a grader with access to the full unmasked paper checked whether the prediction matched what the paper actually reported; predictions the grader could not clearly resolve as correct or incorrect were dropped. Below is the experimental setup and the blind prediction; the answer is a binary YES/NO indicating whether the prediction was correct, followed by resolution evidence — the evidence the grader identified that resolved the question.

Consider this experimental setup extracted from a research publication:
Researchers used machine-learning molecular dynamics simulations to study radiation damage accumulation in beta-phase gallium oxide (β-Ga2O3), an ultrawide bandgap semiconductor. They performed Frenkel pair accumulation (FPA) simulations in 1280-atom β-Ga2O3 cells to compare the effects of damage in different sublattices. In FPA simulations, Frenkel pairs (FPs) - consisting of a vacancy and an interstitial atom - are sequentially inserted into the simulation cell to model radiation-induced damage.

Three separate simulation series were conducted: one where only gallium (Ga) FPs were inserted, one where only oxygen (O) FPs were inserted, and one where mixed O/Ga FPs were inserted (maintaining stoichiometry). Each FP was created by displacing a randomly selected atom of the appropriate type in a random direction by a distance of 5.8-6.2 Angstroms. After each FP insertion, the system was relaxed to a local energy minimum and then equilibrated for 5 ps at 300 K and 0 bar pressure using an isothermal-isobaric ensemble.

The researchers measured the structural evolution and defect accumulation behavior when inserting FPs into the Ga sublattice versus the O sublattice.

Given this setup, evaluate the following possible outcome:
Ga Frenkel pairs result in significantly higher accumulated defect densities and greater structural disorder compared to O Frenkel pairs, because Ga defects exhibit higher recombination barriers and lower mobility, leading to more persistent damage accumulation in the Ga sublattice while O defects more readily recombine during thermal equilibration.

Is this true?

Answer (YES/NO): YES